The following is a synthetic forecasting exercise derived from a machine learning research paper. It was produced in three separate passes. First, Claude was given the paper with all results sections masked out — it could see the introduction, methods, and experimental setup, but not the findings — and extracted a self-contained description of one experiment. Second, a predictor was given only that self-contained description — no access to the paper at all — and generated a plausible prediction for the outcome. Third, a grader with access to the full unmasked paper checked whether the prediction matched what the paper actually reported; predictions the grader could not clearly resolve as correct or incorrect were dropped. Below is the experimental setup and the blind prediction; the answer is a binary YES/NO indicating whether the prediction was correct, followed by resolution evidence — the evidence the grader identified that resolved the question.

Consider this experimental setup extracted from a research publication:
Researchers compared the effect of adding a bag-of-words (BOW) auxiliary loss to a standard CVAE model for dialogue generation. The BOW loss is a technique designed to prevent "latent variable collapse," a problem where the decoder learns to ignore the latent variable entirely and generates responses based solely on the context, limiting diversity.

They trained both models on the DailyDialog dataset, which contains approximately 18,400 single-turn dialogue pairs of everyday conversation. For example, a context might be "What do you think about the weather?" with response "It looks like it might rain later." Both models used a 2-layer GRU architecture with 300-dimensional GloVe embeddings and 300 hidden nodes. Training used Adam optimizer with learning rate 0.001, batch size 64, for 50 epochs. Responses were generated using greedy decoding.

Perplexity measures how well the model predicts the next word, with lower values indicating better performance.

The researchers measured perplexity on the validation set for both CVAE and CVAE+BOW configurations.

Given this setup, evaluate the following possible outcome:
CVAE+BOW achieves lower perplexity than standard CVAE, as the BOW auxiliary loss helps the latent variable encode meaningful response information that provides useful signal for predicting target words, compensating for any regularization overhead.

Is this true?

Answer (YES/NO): YES